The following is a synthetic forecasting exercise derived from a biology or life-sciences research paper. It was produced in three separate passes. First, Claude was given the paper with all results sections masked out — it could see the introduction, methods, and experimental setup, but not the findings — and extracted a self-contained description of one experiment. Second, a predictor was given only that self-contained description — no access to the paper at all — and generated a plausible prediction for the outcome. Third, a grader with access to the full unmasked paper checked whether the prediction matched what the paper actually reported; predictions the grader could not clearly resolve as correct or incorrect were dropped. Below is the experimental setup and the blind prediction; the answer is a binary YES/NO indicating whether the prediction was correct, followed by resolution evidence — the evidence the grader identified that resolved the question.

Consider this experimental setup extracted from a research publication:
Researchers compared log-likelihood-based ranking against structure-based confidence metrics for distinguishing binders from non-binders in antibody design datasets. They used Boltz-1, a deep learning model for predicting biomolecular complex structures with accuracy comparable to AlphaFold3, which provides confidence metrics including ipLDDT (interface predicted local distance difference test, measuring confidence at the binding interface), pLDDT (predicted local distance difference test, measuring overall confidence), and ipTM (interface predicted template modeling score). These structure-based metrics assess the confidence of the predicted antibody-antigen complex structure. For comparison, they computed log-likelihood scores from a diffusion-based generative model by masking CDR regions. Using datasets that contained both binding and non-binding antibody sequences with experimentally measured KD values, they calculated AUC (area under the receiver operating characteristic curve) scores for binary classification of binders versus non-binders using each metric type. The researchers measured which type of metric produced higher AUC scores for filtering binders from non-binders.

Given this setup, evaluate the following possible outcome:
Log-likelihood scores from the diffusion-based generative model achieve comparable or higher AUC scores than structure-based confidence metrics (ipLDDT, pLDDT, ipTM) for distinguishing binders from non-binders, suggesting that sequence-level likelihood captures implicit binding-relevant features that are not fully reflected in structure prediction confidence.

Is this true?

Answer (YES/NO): NO